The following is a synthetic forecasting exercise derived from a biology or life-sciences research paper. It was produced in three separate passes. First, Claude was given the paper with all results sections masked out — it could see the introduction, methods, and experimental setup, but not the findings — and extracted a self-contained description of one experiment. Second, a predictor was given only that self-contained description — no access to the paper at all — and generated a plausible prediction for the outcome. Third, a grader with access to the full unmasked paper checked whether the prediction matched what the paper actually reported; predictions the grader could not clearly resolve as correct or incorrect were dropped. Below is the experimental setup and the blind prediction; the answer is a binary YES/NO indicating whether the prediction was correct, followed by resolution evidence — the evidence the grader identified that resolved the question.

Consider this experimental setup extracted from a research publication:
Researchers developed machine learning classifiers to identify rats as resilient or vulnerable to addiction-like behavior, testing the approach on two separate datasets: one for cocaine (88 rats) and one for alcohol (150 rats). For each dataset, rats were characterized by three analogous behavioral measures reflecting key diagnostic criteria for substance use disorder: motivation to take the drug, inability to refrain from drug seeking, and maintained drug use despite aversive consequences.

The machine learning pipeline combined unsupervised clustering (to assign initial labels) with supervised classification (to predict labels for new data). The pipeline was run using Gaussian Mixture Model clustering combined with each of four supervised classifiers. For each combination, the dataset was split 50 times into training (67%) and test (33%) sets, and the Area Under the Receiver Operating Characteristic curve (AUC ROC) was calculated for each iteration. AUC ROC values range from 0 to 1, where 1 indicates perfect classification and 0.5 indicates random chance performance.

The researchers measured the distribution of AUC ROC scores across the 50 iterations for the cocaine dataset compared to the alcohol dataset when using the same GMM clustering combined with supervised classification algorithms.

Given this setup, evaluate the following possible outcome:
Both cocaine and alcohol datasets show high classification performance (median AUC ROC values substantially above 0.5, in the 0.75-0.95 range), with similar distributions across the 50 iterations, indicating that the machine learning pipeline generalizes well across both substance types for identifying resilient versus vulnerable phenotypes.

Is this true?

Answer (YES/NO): NO